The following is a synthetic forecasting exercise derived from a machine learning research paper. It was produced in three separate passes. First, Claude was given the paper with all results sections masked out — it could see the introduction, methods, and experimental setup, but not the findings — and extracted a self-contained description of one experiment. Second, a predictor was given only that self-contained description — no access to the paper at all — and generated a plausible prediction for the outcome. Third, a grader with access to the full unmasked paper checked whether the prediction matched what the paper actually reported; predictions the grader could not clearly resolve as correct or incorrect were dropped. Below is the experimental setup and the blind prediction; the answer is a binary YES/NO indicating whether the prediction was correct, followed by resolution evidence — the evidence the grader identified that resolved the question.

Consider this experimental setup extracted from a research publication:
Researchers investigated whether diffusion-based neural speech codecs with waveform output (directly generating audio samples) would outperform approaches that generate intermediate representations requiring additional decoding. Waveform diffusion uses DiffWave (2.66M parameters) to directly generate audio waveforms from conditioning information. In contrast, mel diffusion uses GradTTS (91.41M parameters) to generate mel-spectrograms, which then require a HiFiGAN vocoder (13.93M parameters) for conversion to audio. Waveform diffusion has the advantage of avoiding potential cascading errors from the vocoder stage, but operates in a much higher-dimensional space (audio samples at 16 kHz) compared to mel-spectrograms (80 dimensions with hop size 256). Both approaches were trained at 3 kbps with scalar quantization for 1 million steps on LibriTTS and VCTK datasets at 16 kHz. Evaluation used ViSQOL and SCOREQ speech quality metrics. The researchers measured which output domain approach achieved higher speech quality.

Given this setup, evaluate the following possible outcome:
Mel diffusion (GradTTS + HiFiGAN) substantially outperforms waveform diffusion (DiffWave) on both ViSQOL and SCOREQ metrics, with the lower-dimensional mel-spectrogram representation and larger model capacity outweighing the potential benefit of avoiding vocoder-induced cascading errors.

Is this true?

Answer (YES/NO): NO